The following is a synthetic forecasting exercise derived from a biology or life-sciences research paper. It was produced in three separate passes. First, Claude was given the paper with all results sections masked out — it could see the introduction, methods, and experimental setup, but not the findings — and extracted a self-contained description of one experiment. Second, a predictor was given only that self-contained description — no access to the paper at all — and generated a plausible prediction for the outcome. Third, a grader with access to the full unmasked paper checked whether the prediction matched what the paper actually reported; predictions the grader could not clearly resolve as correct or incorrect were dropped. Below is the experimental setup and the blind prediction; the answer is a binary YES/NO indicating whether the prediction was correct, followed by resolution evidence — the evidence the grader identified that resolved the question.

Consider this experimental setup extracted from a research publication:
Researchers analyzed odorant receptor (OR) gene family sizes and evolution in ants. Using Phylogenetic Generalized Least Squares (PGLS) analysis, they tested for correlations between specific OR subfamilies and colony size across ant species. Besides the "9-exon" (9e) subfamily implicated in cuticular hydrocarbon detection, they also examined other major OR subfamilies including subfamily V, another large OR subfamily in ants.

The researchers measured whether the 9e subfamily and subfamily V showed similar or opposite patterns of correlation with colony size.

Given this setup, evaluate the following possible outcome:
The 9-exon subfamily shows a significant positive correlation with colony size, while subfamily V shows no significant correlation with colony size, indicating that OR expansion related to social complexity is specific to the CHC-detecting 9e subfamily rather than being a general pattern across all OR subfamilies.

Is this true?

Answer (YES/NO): NO